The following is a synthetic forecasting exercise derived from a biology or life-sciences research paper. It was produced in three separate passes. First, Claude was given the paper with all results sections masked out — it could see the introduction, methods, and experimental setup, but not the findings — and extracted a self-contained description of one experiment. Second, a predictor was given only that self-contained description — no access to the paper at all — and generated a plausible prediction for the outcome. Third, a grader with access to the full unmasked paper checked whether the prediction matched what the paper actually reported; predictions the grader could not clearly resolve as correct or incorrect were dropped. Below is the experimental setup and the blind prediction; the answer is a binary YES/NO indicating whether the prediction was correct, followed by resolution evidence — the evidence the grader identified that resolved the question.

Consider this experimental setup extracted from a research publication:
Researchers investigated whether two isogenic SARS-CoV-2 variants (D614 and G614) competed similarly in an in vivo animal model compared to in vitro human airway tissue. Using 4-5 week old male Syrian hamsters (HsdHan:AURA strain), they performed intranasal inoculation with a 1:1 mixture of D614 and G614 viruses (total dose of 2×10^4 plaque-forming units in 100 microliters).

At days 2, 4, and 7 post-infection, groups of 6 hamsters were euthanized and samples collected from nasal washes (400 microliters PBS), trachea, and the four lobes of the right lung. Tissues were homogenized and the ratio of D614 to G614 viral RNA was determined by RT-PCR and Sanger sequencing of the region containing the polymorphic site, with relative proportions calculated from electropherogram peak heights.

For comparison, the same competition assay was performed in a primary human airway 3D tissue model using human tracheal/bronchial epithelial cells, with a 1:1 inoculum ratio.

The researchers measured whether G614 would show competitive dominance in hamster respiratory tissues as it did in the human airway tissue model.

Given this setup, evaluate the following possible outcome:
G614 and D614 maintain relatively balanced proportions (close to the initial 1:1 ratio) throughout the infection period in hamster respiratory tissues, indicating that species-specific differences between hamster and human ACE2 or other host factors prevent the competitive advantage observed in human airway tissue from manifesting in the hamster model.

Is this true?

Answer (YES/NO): NO